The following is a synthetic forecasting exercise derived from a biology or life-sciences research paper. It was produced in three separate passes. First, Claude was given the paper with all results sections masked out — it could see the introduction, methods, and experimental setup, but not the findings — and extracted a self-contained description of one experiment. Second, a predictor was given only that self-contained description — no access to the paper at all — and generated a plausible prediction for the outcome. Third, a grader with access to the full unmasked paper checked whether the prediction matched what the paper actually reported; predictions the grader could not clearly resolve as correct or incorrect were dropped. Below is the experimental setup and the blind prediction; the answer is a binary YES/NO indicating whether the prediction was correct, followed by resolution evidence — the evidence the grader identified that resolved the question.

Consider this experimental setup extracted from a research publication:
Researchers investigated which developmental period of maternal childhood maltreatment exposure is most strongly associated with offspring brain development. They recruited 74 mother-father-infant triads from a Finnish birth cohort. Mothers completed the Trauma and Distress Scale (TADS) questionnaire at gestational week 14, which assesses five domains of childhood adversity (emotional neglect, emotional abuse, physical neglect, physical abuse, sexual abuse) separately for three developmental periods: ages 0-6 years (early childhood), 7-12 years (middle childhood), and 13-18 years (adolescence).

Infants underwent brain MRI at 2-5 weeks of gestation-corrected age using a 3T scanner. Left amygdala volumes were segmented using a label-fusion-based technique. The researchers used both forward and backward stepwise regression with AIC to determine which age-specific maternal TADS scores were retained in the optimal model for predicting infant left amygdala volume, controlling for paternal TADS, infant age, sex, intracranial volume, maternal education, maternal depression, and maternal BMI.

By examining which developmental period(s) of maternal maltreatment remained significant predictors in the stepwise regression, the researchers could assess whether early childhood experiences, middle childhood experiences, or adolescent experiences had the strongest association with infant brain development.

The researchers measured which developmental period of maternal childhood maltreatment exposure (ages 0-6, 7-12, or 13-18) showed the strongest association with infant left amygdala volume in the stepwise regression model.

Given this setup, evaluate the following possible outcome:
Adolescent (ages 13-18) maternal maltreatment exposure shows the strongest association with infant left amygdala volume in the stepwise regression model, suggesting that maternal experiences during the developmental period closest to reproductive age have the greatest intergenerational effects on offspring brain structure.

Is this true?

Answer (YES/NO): YES